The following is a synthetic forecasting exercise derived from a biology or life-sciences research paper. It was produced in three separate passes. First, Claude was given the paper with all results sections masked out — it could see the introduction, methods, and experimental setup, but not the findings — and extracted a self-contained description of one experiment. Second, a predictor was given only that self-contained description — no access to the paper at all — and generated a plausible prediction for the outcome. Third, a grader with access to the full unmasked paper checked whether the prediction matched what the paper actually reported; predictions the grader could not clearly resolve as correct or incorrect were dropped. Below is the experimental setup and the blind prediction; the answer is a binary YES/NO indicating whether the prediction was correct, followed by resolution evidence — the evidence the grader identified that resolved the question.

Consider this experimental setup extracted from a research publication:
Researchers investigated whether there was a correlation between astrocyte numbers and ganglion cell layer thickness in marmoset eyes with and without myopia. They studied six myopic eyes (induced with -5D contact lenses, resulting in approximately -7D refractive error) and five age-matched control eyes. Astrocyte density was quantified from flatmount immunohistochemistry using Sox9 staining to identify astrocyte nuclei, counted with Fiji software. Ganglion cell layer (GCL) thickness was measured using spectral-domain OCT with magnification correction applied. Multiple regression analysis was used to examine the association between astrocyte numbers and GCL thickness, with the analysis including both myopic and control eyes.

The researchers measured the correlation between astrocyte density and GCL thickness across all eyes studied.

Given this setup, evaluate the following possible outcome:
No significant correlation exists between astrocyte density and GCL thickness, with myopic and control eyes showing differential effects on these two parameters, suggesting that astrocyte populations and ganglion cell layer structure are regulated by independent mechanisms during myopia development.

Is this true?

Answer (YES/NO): NO